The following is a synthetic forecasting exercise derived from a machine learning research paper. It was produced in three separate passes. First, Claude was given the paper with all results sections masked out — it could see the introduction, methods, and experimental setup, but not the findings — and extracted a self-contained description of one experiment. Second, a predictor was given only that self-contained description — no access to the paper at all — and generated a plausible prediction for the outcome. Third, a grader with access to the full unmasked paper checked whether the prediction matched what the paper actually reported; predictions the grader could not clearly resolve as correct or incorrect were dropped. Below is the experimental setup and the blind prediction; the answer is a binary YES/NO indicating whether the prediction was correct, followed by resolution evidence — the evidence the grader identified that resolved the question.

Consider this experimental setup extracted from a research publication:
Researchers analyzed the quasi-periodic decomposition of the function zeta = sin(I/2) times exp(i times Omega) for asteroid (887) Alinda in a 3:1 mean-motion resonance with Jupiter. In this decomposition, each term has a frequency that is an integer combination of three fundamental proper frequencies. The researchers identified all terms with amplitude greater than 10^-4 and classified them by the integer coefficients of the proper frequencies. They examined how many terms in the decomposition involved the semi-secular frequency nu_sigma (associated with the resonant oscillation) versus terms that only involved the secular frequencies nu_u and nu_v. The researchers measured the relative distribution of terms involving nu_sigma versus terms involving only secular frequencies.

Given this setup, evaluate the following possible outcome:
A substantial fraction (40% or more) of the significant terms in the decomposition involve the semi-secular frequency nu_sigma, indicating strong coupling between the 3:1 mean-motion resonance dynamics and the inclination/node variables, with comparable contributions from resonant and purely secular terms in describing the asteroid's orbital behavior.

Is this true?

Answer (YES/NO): YES